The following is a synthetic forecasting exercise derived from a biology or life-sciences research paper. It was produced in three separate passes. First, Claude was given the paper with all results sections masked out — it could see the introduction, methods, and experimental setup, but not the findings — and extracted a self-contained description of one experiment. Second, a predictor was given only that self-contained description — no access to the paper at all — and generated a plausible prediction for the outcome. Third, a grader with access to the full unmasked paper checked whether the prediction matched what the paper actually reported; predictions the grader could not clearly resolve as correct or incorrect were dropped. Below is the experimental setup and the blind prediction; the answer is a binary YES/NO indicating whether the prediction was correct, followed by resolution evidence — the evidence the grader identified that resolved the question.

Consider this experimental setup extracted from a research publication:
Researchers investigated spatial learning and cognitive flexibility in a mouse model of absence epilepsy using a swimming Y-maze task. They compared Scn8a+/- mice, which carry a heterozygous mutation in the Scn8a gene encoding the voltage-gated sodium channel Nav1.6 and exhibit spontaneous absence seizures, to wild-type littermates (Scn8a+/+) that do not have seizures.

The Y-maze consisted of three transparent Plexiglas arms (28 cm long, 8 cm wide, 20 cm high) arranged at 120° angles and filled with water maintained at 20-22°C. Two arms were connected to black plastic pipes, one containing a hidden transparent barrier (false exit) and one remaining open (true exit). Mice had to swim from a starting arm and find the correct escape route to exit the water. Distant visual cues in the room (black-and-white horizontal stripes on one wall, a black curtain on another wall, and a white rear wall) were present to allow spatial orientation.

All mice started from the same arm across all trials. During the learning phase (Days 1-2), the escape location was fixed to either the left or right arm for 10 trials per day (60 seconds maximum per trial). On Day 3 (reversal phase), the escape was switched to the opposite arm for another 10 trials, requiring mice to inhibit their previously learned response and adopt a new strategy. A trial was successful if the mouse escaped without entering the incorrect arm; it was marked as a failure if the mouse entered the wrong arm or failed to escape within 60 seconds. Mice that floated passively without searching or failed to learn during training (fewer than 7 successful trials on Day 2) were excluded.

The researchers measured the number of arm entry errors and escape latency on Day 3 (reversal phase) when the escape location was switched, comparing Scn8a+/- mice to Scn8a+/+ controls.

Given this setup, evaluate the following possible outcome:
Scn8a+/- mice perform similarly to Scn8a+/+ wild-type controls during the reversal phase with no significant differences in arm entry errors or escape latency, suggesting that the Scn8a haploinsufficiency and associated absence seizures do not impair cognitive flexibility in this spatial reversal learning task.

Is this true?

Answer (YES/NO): NO